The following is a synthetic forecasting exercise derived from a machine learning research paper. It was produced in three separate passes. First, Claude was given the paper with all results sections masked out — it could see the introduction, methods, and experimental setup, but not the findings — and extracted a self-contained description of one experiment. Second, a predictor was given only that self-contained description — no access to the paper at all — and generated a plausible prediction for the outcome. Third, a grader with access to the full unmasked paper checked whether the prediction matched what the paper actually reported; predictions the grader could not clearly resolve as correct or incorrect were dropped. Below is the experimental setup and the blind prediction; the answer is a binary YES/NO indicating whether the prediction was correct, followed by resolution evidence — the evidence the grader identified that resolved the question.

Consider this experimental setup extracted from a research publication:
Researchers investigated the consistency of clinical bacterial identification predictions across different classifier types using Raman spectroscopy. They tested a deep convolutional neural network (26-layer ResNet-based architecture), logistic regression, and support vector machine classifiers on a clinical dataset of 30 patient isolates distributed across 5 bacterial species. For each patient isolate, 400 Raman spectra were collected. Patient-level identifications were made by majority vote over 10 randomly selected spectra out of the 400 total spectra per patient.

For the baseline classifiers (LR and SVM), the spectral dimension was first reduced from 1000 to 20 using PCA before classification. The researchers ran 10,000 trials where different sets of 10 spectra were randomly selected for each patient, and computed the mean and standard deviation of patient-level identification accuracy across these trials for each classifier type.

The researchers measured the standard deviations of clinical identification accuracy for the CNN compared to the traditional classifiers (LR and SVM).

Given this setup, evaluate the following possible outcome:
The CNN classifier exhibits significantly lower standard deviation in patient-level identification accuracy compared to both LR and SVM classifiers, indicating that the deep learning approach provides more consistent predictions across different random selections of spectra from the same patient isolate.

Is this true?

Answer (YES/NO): YES